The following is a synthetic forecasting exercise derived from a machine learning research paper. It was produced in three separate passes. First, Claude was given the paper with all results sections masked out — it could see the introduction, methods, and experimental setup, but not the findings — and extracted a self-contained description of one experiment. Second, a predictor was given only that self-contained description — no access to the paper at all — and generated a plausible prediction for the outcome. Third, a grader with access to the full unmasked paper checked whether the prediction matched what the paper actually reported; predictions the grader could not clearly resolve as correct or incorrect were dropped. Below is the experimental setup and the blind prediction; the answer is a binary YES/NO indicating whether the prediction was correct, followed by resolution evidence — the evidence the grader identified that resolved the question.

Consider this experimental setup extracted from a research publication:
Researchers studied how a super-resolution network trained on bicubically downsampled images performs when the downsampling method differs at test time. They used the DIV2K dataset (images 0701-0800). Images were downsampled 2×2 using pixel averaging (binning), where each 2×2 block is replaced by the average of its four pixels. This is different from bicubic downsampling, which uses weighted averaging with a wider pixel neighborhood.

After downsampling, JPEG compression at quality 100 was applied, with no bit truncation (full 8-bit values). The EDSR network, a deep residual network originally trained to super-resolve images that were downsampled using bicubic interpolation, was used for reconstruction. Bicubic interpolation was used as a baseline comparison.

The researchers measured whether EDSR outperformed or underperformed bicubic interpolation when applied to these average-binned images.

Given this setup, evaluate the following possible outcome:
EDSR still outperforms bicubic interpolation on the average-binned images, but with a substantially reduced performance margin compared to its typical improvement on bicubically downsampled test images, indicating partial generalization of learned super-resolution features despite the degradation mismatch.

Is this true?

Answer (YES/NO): YES